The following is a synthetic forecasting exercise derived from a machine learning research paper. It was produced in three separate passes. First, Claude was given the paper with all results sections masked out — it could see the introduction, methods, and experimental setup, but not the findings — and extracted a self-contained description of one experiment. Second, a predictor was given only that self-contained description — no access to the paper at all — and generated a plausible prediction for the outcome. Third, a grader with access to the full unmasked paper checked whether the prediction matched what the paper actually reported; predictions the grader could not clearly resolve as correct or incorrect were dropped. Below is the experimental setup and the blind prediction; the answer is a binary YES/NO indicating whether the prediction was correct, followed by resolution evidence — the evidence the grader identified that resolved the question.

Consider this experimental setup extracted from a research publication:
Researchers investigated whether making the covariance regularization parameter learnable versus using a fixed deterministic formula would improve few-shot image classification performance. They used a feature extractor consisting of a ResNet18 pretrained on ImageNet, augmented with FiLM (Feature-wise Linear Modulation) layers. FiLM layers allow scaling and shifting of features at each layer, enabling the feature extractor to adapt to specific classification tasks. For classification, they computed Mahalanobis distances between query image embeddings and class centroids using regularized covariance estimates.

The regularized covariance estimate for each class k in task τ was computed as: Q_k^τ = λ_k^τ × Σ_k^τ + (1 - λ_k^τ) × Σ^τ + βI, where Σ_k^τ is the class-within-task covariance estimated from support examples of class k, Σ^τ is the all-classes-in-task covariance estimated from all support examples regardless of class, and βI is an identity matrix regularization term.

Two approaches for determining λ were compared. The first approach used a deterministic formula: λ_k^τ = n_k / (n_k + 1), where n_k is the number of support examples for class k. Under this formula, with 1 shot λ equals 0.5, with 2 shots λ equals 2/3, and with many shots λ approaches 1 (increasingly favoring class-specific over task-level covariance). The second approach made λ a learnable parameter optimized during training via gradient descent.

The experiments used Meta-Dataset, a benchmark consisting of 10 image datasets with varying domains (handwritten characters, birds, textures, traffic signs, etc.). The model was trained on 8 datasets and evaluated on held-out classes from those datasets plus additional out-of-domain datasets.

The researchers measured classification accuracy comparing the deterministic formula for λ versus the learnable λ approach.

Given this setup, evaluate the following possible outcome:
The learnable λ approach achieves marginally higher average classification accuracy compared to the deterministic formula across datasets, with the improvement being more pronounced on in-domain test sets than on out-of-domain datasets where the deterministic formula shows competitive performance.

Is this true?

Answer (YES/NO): NO